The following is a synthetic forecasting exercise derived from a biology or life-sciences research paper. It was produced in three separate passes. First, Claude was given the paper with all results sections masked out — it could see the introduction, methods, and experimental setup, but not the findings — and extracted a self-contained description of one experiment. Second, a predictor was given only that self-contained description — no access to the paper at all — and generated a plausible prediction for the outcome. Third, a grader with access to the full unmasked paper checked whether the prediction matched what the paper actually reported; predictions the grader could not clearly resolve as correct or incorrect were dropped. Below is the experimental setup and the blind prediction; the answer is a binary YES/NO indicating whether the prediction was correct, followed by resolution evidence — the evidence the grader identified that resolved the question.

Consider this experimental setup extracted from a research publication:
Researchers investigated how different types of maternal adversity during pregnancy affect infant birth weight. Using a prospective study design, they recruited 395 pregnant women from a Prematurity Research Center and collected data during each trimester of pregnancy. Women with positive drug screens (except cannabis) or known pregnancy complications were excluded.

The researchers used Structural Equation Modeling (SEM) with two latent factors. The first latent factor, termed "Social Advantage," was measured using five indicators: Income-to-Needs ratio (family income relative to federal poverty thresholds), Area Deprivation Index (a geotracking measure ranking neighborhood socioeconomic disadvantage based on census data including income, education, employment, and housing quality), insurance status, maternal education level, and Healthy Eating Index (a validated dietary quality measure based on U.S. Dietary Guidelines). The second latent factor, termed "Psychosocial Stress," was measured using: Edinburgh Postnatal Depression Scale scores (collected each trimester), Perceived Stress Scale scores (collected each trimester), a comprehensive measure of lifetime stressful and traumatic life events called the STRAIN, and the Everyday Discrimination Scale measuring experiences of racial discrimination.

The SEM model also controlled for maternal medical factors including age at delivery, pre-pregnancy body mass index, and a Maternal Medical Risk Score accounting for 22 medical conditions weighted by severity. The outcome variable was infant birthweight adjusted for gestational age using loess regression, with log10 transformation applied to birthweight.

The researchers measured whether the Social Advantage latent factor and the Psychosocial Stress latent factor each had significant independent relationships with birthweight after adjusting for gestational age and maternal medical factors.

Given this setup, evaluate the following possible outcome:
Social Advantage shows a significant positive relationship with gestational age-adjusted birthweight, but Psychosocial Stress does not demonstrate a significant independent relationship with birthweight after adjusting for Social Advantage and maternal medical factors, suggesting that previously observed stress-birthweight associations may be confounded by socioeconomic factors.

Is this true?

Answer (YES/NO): YES